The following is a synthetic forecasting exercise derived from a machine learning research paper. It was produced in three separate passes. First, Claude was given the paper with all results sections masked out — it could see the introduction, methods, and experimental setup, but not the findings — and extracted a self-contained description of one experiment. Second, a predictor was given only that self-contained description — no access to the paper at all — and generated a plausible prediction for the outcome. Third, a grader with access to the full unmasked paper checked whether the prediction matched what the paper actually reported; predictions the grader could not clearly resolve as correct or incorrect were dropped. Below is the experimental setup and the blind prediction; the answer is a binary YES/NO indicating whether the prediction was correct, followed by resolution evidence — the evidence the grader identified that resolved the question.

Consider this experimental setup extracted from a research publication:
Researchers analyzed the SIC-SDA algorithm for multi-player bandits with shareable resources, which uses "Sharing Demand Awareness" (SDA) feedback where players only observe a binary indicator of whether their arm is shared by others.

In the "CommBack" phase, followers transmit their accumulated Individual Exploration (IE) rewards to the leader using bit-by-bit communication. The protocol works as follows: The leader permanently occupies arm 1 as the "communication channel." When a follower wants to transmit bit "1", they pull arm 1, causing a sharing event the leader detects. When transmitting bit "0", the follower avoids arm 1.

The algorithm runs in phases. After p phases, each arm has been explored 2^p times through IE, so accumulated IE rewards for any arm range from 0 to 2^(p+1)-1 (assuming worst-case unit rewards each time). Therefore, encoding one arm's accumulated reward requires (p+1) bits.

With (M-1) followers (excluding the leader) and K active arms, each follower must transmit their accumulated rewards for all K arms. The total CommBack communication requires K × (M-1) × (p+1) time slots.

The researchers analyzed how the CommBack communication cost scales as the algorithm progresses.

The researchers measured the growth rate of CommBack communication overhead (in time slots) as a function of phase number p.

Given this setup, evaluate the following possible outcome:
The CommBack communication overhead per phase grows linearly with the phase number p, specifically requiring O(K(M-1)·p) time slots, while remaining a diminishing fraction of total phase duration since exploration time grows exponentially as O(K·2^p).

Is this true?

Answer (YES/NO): NO